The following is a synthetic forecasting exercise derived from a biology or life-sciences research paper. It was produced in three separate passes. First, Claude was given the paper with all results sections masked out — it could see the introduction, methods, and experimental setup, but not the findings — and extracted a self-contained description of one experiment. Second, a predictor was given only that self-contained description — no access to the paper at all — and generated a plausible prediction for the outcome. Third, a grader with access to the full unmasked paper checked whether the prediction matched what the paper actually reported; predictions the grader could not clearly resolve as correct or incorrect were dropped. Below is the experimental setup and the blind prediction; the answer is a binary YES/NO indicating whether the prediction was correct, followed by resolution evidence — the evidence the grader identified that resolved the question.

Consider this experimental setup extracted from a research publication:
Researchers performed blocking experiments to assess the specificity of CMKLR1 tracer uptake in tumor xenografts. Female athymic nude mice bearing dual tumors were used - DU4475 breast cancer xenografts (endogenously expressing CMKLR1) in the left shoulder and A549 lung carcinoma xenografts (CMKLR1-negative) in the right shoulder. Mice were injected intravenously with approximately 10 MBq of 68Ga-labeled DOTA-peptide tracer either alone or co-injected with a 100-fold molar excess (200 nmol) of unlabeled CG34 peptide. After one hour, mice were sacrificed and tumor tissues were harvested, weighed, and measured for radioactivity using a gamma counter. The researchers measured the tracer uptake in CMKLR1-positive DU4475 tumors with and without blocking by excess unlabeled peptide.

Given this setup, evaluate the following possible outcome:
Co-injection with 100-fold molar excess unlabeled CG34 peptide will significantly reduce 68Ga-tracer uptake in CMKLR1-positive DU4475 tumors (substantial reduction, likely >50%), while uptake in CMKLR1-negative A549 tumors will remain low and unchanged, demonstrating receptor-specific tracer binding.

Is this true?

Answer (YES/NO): YES